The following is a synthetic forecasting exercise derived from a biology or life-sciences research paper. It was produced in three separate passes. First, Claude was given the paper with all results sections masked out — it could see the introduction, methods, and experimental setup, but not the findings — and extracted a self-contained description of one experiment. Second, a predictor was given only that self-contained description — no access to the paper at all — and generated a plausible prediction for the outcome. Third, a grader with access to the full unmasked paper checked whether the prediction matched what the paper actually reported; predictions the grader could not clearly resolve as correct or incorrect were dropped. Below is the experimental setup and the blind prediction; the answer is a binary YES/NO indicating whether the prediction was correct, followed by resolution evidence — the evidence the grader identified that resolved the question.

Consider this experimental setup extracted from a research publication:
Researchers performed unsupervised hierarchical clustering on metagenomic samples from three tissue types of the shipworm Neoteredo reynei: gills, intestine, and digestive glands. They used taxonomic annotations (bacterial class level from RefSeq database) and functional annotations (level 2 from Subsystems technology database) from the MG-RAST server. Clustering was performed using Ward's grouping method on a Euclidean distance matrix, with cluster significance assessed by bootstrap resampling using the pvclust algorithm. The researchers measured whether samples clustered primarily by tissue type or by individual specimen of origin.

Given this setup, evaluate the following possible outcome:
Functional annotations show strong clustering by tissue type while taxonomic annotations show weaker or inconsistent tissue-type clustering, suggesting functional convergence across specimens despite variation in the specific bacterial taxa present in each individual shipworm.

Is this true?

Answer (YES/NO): NO